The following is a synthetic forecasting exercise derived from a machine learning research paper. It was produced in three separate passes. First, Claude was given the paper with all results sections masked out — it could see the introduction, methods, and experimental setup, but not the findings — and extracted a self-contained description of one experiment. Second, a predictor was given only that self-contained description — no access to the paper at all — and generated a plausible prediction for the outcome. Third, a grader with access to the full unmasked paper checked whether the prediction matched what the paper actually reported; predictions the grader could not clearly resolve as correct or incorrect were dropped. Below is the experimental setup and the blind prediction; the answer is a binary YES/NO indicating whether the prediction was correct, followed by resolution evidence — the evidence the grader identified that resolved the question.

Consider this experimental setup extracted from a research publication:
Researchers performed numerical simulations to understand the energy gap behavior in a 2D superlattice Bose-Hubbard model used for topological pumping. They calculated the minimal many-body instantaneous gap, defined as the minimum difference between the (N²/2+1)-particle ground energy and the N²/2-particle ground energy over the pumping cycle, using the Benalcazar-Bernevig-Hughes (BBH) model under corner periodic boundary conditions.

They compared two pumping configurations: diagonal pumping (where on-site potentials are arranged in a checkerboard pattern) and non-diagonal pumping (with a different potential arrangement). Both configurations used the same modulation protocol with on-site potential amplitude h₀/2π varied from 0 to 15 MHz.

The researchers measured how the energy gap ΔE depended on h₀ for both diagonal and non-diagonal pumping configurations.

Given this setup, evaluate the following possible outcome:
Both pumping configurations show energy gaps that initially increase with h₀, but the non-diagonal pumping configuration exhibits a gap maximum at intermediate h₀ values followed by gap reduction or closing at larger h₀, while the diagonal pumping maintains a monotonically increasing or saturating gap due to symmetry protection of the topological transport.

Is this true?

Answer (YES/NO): YES